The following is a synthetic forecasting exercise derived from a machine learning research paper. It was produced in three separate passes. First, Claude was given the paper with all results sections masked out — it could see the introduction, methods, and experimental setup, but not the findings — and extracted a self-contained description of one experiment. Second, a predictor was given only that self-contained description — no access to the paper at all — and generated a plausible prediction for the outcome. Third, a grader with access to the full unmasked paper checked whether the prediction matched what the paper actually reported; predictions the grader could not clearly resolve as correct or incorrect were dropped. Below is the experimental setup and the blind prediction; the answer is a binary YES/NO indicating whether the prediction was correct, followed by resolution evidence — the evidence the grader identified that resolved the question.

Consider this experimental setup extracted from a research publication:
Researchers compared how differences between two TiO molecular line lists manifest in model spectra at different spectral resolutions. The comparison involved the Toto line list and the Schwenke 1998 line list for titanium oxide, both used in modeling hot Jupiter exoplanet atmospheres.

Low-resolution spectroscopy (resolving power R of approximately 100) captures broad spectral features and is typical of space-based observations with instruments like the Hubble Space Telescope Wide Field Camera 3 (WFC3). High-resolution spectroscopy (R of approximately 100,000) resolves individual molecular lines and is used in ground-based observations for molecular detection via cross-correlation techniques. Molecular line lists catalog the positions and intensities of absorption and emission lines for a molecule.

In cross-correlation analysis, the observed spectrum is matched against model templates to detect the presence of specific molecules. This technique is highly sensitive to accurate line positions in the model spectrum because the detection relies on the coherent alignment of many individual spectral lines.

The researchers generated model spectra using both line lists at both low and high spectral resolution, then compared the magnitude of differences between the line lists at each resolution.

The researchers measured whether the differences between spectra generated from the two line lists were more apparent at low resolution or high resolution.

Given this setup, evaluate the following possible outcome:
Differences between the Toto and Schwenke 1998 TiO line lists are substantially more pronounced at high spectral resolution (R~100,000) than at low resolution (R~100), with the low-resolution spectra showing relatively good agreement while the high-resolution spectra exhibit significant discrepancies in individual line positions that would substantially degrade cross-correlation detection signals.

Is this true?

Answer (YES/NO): YES